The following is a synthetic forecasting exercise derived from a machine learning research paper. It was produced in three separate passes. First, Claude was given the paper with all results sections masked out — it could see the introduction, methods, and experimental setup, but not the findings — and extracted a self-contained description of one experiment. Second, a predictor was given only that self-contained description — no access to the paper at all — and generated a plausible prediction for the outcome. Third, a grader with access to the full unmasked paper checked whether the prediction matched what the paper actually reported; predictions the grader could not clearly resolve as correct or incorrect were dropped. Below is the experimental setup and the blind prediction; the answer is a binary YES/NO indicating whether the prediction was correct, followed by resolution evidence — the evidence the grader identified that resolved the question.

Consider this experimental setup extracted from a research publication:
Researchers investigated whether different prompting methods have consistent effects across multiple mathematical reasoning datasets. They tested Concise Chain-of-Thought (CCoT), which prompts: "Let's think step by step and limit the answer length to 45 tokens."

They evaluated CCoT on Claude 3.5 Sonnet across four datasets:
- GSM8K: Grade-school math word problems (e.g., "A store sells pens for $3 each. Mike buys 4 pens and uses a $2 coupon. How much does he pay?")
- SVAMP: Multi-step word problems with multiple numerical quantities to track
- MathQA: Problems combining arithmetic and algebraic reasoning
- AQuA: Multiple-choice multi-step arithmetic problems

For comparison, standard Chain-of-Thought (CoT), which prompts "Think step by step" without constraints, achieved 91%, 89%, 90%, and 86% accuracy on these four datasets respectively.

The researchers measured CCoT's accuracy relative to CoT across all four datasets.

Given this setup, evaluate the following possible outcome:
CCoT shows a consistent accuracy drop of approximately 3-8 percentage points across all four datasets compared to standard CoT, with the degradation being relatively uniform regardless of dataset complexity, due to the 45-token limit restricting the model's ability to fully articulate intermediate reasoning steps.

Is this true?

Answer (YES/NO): NO